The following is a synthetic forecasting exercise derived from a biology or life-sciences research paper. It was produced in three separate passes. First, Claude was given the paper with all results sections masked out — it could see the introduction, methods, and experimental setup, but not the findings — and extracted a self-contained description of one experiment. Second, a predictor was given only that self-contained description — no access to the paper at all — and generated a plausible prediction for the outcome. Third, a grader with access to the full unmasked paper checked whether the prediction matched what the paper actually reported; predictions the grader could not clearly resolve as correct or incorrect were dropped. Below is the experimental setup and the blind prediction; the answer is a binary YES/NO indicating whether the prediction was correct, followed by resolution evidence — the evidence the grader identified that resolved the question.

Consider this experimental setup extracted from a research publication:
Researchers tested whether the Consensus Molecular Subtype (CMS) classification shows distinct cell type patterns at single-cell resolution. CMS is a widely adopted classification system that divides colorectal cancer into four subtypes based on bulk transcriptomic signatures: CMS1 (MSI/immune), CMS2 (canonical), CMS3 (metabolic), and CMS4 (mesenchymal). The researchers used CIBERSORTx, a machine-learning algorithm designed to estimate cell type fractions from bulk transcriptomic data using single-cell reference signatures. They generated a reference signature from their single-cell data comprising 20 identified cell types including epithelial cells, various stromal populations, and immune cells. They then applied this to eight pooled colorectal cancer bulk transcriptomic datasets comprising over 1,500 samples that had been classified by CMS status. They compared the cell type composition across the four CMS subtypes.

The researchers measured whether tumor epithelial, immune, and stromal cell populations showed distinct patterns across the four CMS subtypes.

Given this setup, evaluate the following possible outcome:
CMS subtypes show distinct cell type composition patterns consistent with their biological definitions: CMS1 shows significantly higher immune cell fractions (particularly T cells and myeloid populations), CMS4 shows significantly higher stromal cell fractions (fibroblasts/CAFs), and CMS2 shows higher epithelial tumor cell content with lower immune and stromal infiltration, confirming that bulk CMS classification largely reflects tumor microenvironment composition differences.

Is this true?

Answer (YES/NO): NO